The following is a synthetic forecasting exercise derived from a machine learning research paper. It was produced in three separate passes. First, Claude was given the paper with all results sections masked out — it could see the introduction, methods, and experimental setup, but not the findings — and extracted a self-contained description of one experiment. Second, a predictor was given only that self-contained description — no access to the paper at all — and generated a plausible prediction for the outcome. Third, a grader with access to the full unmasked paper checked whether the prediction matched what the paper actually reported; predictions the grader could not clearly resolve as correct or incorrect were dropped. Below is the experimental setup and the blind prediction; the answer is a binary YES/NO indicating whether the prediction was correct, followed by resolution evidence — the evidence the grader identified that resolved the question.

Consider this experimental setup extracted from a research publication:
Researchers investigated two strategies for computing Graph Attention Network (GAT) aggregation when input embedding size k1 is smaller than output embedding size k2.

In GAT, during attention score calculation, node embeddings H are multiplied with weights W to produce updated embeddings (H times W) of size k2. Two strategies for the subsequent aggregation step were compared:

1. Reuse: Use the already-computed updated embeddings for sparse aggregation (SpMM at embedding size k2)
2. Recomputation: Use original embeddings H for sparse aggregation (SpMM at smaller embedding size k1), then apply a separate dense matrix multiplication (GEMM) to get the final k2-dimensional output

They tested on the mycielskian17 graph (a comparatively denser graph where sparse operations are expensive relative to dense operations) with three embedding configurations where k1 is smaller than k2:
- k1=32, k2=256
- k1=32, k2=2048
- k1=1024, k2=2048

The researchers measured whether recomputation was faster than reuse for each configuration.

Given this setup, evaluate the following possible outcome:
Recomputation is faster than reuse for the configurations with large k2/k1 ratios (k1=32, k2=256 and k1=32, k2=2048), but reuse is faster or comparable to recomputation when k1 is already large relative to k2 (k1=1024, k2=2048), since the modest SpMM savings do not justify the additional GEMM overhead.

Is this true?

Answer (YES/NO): NO